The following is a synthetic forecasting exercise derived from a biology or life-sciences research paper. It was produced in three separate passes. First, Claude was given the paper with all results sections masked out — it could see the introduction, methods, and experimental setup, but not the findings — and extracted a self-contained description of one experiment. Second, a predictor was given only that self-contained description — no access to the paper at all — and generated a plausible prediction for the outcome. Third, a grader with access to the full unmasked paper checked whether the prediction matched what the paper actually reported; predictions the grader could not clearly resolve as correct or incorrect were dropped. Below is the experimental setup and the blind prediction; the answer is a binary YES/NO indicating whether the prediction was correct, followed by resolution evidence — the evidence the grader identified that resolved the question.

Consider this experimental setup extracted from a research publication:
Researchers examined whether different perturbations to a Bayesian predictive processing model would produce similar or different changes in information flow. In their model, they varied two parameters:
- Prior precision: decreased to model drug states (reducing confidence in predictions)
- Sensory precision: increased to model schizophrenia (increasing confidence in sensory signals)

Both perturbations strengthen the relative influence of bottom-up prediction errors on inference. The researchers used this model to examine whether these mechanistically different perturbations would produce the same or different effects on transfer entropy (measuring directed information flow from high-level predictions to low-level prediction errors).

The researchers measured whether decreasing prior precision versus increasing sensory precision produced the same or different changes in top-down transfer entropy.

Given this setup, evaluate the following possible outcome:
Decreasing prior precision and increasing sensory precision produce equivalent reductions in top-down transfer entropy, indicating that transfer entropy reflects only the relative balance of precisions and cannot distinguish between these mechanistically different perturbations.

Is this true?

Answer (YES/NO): NO